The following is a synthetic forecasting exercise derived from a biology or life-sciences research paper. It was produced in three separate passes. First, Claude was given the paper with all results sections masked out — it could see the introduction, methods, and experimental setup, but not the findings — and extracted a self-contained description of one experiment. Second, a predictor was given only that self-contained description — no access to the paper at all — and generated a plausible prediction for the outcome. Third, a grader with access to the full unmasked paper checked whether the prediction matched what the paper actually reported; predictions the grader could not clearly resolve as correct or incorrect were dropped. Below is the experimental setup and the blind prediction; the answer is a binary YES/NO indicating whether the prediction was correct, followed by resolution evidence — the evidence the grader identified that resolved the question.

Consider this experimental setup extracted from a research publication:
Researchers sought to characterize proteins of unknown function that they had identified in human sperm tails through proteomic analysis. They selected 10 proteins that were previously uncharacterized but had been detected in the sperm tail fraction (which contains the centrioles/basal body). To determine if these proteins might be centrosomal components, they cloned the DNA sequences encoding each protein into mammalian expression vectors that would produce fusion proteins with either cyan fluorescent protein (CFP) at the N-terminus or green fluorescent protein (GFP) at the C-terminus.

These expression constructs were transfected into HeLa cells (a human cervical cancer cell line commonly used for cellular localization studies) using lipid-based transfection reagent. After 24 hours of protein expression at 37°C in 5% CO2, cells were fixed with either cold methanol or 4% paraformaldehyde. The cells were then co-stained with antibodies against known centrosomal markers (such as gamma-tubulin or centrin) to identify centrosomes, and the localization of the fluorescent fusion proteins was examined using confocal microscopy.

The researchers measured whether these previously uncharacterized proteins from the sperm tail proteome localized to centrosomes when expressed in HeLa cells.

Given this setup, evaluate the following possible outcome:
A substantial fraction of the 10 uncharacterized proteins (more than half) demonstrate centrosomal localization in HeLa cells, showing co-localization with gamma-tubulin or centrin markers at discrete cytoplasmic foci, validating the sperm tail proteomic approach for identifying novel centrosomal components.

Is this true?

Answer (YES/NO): NO